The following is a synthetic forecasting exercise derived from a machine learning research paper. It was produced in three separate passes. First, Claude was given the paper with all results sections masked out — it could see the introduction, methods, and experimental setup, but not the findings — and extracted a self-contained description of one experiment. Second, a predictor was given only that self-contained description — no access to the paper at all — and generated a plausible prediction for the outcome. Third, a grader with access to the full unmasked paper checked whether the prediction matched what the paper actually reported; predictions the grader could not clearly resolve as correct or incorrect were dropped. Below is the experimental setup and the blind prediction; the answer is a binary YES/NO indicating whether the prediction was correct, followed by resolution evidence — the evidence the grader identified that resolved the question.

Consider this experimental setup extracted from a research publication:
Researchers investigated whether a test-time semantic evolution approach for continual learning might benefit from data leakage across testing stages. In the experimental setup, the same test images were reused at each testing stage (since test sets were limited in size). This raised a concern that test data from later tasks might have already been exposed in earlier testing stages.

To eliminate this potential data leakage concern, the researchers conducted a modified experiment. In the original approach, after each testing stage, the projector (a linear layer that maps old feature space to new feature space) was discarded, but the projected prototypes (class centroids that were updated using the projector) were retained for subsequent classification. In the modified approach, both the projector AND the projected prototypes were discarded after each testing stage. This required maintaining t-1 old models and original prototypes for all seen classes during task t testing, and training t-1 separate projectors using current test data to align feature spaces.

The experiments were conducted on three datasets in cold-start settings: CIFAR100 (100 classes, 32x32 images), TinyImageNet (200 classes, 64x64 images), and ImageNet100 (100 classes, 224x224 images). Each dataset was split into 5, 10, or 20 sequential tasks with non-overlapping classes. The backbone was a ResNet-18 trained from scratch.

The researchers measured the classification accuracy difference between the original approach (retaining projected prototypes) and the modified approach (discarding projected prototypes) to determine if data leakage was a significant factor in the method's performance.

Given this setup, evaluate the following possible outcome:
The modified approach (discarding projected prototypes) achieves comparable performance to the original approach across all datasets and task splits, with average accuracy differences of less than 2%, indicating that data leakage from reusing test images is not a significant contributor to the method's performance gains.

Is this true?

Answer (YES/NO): YES